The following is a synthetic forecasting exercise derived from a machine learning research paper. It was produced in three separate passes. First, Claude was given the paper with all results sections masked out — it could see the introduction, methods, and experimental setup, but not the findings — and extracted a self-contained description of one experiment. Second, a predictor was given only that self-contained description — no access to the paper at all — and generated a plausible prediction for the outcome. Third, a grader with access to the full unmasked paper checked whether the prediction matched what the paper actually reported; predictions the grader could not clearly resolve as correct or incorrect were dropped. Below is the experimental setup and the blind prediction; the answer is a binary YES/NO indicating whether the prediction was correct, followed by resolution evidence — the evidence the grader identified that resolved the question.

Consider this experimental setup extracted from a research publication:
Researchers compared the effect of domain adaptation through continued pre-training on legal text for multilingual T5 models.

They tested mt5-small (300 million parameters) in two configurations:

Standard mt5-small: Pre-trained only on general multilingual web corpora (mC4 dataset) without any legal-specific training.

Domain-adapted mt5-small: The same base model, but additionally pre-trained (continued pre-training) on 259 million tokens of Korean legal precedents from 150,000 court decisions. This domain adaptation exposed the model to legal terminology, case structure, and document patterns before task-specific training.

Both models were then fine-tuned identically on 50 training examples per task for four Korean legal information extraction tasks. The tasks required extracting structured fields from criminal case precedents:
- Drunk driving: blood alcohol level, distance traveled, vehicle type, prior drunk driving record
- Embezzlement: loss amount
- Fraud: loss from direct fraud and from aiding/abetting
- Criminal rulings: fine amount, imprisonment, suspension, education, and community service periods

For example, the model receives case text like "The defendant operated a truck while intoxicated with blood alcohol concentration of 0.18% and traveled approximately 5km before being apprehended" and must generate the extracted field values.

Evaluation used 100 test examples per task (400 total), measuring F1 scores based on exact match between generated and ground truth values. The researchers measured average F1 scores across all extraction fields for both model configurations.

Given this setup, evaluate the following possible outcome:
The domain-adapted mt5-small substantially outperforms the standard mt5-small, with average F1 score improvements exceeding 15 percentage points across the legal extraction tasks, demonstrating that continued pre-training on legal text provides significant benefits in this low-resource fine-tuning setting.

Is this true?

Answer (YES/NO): NO